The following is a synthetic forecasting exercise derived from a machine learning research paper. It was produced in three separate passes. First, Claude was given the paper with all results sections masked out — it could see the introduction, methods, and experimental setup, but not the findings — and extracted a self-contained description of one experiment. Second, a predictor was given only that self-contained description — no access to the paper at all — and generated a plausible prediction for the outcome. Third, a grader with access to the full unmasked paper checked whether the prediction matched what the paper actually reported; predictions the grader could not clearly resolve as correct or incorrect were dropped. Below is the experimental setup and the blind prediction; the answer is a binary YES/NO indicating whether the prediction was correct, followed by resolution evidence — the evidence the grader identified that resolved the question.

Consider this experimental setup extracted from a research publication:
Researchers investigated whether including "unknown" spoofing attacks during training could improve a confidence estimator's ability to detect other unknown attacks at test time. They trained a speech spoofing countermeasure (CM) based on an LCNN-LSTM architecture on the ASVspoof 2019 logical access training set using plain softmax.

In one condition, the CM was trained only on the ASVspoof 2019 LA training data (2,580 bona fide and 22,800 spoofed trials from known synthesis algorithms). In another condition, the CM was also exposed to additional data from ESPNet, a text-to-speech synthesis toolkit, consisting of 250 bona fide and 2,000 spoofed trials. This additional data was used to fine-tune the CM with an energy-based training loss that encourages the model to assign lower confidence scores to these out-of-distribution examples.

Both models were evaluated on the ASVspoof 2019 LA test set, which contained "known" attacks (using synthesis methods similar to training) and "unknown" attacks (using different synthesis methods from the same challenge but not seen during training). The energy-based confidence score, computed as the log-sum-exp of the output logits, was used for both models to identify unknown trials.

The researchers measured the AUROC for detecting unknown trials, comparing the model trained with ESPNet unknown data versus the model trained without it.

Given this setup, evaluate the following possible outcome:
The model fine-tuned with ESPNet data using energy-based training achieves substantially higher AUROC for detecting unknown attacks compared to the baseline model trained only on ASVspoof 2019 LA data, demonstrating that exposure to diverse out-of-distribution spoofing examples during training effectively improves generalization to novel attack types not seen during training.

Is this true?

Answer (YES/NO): NO